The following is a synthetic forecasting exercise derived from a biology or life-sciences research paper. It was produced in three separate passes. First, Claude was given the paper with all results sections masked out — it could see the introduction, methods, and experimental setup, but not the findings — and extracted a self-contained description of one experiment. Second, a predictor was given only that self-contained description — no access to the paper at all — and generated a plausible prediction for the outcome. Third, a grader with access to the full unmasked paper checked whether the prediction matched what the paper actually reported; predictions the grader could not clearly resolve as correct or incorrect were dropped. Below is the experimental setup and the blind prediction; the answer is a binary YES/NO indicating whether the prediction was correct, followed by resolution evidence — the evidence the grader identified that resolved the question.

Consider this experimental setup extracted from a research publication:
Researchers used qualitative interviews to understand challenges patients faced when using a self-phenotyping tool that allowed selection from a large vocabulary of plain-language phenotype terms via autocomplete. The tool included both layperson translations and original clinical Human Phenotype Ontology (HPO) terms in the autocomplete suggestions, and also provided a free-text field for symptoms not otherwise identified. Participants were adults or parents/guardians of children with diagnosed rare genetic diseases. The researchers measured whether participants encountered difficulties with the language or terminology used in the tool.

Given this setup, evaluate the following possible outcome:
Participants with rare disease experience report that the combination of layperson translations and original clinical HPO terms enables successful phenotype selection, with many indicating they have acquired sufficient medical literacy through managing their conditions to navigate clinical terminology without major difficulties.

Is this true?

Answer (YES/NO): NO